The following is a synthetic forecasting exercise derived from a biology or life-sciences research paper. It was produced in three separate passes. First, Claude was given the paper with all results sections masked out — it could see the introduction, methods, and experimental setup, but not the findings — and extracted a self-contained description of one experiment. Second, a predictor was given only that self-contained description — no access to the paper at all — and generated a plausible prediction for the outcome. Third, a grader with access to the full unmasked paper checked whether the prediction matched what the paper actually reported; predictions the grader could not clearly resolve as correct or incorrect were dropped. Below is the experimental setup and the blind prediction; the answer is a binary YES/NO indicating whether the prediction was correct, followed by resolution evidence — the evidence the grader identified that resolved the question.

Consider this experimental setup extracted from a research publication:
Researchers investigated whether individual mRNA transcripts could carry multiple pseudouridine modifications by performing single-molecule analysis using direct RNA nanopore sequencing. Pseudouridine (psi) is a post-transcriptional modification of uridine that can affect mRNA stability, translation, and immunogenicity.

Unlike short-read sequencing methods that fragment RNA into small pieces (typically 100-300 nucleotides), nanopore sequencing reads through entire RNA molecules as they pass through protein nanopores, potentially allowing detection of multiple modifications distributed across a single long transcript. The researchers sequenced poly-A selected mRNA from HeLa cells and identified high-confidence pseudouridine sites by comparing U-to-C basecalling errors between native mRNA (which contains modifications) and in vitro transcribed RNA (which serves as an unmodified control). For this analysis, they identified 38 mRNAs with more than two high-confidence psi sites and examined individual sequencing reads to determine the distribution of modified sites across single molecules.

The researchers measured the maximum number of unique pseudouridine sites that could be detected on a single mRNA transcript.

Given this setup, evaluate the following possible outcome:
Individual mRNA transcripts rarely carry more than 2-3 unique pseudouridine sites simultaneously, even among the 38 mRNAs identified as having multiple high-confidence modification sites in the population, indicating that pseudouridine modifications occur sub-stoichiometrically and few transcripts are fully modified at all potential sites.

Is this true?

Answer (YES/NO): NO